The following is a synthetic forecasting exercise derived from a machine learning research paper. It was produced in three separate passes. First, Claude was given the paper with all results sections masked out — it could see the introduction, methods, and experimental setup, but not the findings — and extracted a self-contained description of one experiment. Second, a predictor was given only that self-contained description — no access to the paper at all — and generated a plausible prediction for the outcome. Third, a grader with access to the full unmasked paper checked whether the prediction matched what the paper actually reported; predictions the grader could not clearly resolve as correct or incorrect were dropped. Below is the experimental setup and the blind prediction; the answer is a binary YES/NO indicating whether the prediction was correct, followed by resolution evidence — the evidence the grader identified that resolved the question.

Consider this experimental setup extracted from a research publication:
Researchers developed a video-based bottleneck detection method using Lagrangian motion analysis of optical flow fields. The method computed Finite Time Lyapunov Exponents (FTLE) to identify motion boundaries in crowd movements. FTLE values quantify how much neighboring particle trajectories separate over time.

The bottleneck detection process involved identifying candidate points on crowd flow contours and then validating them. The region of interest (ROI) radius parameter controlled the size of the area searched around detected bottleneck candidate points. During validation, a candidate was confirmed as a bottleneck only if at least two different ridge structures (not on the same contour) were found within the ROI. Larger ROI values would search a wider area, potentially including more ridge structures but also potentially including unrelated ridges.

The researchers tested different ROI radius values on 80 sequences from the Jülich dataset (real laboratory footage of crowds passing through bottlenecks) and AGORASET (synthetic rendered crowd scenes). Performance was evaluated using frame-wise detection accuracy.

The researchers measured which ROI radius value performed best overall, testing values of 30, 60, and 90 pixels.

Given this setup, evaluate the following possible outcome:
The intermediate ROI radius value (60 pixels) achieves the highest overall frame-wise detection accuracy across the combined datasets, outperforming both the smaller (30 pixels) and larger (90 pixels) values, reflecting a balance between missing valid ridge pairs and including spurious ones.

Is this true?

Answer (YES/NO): NO